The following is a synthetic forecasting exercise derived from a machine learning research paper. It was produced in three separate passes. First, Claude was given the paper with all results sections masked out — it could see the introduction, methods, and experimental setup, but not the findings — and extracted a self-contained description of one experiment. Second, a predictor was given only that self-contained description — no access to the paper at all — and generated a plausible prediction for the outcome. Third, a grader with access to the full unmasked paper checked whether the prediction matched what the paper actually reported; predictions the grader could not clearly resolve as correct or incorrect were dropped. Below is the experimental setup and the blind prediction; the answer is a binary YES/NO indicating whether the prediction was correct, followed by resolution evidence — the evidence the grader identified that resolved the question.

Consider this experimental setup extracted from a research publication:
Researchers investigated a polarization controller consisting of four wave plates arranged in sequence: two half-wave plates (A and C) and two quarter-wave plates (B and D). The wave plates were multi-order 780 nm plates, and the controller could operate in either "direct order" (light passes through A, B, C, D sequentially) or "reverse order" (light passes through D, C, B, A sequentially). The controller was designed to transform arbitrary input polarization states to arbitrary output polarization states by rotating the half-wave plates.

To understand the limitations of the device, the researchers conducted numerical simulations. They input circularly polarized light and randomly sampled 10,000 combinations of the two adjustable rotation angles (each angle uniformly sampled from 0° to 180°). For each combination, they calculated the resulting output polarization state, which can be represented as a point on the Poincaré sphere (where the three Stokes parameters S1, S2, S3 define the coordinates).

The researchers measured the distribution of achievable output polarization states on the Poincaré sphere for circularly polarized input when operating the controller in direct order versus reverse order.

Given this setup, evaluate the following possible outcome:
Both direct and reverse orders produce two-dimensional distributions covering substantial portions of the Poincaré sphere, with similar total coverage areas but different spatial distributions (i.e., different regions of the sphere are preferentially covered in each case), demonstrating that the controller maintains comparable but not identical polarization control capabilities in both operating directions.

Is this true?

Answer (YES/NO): NO